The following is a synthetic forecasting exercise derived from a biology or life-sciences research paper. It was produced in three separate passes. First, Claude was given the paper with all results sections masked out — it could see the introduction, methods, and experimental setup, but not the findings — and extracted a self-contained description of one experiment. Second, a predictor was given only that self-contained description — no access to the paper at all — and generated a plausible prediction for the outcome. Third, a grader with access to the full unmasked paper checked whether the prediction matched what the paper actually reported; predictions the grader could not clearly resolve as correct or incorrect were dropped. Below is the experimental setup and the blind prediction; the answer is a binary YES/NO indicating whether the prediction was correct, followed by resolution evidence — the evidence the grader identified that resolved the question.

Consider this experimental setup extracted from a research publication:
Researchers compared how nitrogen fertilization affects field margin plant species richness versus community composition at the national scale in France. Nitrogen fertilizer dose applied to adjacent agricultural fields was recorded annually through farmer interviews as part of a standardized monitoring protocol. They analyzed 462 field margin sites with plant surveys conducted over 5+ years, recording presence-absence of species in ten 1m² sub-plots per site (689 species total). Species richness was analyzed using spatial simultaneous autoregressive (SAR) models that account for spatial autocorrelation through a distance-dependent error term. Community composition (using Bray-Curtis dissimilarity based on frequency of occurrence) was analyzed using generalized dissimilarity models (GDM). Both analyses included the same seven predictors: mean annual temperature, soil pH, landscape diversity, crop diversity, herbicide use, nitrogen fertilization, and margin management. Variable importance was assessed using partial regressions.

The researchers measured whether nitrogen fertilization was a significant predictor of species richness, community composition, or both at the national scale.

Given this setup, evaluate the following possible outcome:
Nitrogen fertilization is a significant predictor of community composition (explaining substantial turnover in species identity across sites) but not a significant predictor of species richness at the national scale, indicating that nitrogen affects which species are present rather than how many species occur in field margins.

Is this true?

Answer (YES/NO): NO